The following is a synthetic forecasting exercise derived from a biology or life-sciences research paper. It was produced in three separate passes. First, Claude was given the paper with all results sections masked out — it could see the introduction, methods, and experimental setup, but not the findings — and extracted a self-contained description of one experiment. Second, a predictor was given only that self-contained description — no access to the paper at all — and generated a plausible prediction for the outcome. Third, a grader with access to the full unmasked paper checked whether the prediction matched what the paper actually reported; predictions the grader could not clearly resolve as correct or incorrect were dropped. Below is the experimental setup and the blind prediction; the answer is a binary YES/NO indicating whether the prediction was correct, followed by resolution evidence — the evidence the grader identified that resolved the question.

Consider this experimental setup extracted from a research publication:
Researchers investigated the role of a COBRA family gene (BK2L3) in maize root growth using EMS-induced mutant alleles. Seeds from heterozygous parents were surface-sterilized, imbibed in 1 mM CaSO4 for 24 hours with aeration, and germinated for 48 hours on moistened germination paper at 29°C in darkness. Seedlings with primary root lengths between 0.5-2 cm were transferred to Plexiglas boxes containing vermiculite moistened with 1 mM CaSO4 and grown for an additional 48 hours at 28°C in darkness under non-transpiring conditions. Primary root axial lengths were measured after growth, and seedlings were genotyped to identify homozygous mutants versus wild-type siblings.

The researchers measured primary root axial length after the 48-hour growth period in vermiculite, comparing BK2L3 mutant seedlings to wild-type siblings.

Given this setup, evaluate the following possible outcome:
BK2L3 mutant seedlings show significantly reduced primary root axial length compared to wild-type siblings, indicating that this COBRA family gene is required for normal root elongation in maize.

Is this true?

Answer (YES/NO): YES